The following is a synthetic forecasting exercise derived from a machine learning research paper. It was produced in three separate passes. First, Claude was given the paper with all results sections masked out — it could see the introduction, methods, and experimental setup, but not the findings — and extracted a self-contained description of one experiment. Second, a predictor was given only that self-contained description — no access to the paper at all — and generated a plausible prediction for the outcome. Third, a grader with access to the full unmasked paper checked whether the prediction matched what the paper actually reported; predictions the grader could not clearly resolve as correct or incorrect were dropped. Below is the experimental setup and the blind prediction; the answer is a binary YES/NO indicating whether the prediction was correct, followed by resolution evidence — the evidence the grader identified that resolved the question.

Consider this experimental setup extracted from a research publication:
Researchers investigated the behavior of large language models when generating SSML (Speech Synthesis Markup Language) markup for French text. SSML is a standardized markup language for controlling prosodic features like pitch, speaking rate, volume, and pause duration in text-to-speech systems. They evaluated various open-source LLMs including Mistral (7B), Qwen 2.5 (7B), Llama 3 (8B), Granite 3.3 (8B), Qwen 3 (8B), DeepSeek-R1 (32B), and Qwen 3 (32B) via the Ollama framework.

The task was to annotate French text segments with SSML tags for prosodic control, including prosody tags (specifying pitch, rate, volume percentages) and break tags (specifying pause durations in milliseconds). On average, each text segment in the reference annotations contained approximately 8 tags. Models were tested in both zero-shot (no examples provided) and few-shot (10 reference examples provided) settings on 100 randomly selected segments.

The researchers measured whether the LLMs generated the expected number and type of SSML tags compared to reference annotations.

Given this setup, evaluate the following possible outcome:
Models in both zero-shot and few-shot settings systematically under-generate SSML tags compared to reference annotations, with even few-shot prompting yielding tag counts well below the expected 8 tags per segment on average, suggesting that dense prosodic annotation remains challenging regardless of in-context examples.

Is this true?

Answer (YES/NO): YES